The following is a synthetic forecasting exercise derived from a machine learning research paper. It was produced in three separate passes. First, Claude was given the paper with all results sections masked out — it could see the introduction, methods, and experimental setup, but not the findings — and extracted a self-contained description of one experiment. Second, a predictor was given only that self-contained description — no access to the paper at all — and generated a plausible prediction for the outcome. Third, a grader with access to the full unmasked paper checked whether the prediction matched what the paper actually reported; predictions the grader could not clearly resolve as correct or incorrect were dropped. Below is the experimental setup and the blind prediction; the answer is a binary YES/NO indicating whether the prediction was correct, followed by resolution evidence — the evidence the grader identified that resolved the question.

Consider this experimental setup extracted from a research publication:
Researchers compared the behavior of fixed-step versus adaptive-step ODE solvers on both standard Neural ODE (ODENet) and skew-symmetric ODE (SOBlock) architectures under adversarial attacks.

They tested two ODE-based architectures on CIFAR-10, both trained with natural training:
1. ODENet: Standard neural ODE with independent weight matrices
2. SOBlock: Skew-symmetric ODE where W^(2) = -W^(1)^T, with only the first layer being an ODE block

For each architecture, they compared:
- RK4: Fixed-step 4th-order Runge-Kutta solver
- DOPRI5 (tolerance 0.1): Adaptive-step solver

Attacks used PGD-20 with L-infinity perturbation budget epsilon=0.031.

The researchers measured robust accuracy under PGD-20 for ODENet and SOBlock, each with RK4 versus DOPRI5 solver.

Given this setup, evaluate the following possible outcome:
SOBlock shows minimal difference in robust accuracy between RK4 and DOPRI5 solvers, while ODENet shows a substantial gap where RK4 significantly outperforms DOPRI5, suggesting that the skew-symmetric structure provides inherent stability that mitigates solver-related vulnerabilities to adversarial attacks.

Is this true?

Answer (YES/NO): NO